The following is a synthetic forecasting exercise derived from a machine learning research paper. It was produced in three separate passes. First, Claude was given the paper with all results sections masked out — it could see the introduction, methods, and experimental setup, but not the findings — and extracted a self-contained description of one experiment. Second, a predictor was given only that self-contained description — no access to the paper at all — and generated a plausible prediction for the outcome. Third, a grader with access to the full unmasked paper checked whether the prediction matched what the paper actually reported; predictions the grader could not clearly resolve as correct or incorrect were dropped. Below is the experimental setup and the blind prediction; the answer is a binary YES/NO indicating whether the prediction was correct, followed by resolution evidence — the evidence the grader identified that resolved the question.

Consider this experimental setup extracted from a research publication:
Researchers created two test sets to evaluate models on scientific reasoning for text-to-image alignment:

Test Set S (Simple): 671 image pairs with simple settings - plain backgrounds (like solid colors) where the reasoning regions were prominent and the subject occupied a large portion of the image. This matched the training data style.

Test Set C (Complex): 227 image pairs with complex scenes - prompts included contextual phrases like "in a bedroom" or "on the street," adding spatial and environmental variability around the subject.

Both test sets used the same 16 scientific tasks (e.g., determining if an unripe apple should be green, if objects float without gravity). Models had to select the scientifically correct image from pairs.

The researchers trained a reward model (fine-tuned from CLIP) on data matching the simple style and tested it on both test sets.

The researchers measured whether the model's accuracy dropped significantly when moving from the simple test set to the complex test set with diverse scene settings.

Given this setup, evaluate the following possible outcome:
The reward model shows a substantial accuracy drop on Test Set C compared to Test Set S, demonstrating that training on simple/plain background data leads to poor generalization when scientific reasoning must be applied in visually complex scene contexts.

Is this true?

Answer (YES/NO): NO